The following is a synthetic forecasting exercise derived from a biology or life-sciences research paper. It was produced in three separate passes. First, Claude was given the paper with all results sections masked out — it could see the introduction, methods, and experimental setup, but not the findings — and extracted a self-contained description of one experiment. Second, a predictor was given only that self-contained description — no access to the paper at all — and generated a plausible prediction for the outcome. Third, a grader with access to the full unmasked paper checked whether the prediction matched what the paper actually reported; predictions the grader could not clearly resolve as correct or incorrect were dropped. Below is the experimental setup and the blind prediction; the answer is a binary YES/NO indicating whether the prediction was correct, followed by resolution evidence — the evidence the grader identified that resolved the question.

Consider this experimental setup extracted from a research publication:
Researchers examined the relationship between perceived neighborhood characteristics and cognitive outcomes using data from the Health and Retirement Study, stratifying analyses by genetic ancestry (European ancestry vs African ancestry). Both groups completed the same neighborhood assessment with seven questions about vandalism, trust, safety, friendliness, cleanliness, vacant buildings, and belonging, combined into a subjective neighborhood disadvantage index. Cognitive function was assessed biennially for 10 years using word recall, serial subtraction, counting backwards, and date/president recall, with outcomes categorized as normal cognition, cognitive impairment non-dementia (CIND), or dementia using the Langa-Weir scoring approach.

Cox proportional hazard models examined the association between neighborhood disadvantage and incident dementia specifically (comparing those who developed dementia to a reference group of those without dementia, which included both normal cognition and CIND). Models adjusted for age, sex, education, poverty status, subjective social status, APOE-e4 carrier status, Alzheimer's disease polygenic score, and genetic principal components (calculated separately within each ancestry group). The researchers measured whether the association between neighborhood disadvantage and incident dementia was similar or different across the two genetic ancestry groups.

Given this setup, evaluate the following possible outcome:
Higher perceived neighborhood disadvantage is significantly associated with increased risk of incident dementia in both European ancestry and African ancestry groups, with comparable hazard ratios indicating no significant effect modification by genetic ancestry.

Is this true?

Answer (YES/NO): NO